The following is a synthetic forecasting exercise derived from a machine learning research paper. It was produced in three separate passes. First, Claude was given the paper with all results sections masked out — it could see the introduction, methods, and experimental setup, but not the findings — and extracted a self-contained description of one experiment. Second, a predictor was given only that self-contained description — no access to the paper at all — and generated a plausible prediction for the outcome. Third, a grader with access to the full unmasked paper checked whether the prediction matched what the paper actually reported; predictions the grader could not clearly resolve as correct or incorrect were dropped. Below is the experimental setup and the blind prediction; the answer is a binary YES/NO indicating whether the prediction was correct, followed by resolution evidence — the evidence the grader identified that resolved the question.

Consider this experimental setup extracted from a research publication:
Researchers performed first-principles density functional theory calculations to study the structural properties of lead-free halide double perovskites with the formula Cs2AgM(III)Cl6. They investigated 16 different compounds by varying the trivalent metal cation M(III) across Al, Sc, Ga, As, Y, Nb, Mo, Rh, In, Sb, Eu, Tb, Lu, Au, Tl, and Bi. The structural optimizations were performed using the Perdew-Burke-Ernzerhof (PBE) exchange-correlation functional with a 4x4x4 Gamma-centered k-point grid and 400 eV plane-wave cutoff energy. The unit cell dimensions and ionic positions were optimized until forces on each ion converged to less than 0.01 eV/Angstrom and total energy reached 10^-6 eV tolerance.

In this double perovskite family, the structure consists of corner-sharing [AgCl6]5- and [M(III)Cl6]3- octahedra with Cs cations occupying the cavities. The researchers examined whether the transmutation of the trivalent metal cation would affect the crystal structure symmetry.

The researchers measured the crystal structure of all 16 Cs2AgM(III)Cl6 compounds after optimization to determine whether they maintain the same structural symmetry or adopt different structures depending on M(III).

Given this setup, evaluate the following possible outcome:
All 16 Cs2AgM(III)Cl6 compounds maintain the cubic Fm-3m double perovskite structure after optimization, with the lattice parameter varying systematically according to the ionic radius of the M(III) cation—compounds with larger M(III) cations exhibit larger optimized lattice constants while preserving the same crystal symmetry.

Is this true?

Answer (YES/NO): YES